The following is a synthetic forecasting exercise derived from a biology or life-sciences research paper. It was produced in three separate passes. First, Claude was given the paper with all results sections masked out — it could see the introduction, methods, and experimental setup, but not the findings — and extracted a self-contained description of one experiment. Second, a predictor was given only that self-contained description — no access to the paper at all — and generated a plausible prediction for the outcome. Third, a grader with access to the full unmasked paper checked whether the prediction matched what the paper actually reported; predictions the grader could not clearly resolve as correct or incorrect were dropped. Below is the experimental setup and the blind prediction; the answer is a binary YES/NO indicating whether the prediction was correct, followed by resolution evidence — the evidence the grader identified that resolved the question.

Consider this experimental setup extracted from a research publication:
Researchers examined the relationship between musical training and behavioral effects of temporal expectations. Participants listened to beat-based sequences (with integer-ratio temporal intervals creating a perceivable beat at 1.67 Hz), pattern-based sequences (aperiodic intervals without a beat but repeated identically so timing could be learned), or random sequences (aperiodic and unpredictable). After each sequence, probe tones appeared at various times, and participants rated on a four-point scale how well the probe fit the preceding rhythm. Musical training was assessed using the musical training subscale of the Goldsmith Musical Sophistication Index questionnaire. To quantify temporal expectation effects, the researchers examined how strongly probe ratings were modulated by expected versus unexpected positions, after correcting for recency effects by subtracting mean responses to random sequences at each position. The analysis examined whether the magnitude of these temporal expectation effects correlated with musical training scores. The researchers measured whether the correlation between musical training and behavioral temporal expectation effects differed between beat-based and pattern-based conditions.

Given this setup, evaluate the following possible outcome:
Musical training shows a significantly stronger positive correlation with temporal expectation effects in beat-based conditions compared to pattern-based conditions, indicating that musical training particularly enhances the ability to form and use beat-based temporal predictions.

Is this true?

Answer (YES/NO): YES